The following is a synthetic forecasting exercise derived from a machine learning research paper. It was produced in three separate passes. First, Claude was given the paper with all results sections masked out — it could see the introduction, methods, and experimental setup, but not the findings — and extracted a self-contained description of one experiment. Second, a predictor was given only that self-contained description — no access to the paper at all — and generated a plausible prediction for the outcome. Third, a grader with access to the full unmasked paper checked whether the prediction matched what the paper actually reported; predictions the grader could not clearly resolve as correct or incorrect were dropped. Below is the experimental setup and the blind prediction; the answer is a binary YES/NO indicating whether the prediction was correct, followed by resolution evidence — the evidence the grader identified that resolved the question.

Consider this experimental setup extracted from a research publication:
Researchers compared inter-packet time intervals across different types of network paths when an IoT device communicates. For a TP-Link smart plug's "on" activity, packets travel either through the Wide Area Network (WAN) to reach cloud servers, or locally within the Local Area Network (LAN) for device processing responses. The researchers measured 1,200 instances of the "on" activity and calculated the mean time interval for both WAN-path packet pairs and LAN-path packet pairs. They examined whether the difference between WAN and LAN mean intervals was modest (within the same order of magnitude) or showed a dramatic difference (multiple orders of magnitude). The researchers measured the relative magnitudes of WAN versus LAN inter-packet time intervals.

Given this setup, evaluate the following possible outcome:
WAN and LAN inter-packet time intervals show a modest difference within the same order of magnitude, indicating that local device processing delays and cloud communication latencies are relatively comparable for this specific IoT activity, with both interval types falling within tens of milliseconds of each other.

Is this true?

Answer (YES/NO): NO